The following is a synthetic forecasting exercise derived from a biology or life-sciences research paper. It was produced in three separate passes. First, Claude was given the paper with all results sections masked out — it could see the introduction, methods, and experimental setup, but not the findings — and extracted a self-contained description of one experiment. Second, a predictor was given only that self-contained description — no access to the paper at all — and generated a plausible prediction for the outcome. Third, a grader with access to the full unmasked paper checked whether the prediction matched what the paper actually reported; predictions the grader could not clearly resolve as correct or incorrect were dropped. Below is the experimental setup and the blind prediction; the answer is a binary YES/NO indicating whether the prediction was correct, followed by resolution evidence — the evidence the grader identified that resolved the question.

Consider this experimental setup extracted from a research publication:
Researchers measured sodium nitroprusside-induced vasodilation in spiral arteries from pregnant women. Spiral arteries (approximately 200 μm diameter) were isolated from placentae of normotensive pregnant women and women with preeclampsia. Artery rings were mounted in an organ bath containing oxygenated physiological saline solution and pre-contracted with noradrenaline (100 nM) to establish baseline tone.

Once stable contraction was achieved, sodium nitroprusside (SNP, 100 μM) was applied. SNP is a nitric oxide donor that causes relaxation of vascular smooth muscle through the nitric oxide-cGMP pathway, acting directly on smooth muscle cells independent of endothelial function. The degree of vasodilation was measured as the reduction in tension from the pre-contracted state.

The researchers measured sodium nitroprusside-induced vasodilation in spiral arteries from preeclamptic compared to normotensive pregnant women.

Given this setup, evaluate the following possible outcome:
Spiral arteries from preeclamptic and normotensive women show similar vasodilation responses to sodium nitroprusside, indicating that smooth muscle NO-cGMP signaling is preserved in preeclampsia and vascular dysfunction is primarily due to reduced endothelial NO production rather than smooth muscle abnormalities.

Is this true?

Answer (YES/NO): NO